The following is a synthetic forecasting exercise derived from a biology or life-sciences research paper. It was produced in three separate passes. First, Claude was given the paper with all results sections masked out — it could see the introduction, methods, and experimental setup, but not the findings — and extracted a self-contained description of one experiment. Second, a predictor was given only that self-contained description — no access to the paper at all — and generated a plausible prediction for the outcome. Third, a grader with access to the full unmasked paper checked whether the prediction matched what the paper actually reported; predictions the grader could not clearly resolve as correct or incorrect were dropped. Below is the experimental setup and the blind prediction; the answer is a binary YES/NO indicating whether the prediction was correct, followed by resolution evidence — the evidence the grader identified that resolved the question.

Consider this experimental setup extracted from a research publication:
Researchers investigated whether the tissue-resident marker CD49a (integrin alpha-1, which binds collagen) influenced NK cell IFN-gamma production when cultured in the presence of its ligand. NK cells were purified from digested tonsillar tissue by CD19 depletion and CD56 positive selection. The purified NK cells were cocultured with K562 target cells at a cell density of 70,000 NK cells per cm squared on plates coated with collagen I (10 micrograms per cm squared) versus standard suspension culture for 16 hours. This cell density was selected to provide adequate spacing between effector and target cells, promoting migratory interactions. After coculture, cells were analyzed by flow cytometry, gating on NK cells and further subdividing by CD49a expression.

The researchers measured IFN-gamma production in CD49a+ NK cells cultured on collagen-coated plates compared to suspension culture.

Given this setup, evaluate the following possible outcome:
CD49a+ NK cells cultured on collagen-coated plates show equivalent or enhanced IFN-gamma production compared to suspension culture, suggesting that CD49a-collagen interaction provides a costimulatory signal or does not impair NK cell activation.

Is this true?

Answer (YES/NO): YES